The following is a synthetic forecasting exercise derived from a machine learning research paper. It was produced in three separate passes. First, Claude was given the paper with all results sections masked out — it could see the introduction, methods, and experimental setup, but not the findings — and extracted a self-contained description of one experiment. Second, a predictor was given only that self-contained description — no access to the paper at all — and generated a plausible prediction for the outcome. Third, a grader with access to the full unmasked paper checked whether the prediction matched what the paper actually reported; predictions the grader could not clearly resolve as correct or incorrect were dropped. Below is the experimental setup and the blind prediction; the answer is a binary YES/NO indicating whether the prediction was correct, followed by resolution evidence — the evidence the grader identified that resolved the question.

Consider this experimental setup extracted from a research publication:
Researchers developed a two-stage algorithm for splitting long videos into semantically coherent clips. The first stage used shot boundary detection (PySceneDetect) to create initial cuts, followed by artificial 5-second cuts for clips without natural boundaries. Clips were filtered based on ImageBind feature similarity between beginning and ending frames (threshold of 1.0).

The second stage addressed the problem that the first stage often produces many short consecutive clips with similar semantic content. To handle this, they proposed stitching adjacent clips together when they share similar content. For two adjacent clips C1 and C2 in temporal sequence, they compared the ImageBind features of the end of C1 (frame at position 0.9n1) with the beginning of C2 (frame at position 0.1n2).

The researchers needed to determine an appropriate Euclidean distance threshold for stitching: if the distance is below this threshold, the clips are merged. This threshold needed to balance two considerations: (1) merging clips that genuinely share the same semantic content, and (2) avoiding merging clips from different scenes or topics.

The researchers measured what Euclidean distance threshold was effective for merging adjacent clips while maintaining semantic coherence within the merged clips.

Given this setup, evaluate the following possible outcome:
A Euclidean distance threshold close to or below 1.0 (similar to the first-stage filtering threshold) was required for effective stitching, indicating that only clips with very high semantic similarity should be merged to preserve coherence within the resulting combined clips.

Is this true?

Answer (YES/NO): NO